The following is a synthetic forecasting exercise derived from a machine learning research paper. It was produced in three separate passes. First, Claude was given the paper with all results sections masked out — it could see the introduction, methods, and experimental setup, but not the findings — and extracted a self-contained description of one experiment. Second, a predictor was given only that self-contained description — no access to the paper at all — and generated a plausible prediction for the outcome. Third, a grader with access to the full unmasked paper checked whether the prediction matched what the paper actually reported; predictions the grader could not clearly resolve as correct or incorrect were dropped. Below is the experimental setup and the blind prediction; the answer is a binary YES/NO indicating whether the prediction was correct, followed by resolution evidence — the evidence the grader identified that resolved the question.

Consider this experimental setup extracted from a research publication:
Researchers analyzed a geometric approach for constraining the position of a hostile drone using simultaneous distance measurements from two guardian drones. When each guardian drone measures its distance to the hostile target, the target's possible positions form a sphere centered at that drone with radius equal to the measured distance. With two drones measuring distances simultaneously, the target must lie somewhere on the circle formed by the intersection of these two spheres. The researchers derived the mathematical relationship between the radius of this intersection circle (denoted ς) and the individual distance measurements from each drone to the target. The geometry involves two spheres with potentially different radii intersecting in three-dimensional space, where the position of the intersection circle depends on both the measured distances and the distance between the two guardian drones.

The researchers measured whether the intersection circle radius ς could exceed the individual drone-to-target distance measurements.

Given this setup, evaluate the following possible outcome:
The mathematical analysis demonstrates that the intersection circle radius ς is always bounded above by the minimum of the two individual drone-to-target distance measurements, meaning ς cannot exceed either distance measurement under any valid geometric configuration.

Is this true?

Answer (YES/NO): YES